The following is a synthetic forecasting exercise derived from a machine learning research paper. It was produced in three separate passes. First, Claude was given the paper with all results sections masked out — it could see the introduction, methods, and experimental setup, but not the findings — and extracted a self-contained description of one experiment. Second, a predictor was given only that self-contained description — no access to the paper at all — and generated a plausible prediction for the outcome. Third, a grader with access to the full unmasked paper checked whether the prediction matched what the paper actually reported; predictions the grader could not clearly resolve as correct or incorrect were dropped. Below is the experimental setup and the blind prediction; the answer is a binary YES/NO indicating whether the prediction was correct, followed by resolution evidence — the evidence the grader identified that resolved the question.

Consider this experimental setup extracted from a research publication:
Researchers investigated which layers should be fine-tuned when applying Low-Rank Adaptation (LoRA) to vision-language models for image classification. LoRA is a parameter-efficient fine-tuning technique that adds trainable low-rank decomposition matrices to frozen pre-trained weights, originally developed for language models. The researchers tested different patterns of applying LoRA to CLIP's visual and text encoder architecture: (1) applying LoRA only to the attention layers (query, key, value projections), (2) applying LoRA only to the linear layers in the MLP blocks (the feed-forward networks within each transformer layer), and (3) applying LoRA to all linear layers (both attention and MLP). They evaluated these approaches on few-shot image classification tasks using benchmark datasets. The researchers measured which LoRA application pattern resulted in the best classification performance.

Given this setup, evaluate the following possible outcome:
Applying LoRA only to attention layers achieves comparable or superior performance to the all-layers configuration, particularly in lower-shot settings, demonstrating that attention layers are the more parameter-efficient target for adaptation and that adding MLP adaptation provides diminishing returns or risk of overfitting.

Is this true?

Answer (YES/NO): NO